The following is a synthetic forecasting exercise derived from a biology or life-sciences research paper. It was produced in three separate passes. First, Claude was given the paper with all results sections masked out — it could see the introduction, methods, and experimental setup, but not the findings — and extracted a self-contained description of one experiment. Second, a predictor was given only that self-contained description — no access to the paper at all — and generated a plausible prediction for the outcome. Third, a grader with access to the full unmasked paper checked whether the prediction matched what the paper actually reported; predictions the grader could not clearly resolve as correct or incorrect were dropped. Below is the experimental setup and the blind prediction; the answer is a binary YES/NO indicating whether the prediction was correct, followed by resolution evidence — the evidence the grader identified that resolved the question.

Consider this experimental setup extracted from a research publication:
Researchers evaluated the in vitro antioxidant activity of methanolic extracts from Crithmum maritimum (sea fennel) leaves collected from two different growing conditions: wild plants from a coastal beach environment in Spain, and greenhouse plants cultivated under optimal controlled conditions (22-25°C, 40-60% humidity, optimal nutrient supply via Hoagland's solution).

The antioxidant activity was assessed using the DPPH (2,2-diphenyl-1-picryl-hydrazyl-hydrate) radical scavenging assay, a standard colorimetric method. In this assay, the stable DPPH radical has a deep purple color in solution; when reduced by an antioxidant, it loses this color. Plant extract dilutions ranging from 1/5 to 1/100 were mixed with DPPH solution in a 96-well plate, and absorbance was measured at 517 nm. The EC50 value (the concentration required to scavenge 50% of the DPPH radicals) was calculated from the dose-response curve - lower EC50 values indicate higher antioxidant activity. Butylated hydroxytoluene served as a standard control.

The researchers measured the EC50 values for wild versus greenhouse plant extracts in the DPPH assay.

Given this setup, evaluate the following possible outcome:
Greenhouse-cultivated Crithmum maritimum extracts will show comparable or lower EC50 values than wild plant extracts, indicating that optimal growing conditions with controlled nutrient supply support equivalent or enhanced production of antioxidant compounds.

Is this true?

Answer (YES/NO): NO